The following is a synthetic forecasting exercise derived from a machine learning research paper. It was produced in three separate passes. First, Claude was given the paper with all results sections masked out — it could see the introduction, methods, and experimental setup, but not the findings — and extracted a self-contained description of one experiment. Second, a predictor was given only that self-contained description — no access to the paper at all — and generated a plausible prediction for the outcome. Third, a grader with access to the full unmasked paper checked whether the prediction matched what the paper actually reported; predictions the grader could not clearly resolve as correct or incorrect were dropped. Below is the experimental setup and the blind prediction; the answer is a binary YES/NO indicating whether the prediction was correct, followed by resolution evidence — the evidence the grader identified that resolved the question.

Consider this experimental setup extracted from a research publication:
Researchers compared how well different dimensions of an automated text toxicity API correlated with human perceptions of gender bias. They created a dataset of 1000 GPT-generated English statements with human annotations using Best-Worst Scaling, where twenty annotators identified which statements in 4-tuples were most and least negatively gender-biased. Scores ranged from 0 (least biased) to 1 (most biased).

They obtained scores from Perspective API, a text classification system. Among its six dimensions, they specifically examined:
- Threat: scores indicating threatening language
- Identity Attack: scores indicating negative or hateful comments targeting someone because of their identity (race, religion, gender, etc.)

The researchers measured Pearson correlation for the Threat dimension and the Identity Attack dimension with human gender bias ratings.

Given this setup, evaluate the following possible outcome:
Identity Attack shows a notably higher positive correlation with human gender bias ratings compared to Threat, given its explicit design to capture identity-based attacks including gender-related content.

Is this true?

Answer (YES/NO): YES